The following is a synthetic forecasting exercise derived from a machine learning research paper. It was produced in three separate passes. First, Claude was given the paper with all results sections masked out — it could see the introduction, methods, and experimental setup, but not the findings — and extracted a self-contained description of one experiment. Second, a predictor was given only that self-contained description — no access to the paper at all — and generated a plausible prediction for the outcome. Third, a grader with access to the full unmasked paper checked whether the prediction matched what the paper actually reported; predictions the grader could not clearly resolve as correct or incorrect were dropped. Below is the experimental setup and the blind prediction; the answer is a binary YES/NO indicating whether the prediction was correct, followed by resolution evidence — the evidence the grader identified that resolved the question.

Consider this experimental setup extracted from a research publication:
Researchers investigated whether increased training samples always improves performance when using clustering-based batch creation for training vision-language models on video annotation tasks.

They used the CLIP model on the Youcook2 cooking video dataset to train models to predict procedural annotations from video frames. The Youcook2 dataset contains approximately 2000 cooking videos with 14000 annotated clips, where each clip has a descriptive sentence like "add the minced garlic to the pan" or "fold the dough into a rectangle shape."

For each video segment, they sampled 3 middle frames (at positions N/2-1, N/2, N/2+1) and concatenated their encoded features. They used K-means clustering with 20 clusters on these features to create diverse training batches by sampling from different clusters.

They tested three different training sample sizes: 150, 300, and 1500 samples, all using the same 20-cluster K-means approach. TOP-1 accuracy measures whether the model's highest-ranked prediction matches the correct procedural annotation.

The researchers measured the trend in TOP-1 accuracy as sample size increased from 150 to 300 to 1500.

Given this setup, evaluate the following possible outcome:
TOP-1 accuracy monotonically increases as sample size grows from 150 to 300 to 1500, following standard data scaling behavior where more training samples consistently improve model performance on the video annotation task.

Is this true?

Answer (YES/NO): NO